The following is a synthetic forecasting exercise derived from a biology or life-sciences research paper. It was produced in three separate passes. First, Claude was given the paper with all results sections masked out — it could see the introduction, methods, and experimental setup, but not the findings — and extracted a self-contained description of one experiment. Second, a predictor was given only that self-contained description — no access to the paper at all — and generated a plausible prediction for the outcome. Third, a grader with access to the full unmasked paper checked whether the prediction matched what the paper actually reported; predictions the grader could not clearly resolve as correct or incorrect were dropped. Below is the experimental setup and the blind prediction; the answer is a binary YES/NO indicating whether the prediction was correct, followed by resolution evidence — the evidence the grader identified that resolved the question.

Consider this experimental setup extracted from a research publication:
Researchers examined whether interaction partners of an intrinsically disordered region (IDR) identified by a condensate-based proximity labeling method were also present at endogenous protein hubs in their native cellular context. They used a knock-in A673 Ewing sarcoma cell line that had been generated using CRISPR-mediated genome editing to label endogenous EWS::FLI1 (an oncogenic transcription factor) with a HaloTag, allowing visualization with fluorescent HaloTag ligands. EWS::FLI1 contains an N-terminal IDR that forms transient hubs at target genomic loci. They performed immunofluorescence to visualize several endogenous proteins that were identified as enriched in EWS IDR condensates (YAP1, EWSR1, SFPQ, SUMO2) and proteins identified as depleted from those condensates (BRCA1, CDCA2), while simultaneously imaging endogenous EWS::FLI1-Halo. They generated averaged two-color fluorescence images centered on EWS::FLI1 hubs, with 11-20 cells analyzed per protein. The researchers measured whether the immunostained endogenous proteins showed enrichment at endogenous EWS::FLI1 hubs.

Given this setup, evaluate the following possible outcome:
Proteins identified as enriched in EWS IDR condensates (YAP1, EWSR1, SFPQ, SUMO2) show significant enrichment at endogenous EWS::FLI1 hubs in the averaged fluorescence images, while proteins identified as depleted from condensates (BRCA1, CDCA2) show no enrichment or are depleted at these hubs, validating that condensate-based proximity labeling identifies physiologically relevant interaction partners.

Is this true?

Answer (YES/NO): YES